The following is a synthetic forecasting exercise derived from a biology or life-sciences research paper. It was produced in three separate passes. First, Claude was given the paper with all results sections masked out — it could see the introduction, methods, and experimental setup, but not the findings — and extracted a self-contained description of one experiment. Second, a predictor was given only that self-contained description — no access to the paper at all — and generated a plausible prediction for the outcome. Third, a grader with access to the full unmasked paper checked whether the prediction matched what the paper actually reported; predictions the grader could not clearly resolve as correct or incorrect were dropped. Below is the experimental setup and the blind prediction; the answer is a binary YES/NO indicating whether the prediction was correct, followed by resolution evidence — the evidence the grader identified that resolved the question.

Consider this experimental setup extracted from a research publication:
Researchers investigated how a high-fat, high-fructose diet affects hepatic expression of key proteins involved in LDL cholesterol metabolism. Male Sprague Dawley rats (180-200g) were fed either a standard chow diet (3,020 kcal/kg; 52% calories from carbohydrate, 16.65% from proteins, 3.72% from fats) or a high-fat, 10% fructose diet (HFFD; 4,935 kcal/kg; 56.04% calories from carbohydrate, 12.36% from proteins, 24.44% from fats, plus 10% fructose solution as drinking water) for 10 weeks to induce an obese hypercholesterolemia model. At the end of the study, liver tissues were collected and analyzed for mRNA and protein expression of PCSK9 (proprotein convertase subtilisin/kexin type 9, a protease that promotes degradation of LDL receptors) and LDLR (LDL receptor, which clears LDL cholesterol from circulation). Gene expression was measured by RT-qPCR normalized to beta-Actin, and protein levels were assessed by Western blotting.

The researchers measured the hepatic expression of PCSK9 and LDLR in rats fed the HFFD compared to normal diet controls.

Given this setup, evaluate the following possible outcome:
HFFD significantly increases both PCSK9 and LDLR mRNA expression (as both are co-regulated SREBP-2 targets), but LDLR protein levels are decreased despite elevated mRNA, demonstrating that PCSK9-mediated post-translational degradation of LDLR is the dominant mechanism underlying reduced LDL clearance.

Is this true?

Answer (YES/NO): NO